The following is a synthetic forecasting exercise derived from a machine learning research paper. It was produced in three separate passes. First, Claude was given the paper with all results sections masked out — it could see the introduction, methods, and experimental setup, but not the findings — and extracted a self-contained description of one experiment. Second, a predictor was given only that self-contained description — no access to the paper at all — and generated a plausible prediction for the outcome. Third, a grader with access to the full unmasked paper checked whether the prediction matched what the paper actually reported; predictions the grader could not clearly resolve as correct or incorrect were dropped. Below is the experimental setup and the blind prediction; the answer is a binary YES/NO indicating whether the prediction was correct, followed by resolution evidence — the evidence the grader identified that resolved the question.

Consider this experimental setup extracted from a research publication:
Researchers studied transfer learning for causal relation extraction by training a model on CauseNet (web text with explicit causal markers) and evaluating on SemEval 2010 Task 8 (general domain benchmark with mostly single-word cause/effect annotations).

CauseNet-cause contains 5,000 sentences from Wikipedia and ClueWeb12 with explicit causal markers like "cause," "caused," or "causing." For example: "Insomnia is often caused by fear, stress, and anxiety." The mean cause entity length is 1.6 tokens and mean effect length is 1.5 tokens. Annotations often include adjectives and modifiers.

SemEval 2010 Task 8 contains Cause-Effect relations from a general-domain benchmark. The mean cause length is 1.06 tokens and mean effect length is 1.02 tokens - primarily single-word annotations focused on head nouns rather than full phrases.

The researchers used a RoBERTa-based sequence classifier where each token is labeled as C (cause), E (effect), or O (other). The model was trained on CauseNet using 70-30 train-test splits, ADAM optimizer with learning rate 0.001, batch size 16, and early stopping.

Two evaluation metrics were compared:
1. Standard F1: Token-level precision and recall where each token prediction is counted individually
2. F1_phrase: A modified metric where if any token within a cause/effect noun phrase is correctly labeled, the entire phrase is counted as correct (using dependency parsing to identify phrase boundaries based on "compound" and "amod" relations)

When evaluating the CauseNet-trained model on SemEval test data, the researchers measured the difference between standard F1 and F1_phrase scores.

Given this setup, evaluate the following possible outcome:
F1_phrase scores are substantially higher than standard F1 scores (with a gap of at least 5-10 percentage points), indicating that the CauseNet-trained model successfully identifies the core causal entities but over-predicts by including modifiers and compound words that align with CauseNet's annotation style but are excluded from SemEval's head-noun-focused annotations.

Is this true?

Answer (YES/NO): YES